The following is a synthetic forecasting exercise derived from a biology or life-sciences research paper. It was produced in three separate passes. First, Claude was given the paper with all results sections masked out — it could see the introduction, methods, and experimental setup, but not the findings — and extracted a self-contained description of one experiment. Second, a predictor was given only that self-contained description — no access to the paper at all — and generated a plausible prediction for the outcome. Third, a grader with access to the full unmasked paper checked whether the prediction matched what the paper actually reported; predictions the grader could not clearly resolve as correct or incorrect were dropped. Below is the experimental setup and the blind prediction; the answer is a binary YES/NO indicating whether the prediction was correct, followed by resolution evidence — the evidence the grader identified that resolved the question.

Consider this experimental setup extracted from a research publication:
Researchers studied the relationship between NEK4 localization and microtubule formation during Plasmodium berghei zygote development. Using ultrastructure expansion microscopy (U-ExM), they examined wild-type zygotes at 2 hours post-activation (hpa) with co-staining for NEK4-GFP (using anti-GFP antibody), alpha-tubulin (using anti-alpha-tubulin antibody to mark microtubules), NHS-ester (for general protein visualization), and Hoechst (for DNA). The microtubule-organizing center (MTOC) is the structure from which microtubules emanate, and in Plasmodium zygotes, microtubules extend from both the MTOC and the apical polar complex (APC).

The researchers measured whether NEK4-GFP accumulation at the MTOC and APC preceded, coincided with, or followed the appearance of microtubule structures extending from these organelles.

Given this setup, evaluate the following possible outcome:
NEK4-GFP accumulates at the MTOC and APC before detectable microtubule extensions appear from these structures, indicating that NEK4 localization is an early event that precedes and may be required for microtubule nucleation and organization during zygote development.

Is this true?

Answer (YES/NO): YES